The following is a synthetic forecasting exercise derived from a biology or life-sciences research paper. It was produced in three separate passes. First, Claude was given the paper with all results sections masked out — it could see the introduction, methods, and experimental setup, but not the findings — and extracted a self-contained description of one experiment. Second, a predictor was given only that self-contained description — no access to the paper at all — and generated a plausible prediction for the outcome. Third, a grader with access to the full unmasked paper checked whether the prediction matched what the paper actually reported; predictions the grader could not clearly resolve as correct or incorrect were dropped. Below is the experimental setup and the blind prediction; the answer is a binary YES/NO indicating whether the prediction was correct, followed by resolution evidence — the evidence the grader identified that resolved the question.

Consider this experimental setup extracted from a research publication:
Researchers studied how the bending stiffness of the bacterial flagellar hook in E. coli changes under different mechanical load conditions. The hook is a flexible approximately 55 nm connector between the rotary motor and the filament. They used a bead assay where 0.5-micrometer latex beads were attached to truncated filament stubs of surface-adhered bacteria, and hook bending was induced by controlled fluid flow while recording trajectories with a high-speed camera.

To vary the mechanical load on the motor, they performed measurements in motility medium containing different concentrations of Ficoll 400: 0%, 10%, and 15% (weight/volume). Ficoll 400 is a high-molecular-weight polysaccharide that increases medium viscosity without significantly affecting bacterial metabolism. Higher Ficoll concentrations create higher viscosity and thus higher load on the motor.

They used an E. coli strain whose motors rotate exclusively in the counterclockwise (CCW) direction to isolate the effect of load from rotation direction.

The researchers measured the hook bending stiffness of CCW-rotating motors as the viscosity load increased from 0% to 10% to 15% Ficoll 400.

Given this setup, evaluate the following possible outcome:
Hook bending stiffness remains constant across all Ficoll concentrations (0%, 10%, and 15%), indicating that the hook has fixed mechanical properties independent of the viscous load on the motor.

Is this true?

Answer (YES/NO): NO